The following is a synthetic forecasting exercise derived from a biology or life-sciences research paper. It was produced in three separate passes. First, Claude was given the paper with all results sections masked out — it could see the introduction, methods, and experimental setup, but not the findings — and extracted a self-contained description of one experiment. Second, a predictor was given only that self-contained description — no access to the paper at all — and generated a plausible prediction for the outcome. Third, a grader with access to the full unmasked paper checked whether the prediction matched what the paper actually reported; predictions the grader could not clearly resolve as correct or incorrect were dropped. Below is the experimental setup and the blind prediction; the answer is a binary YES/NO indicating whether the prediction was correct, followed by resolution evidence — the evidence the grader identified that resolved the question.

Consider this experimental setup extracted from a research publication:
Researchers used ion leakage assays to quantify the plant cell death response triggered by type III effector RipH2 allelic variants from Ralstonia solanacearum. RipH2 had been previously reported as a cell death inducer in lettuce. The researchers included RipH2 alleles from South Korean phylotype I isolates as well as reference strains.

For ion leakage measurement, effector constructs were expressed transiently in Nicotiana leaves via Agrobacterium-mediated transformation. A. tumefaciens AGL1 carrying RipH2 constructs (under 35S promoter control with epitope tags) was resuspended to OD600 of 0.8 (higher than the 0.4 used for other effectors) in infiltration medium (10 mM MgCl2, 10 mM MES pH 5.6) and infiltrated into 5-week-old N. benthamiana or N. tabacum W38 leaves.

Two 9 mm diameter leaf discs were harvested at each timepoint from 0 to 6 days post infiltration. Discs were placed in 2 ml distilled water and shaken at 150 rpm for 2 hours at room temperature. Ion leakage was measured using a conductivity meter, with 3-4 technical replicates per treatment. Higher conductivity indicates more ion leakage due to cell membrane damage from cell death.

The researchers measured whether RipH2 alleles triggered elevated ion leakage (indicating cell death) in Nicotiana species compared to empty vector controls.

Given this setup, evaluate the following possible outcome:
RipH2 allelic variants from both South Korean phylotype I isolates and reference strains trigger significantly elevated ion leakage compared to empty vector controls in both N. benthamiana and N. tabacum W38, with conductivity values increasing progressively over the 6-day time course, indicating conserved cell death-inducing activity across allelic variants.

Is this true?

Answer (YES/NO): NO